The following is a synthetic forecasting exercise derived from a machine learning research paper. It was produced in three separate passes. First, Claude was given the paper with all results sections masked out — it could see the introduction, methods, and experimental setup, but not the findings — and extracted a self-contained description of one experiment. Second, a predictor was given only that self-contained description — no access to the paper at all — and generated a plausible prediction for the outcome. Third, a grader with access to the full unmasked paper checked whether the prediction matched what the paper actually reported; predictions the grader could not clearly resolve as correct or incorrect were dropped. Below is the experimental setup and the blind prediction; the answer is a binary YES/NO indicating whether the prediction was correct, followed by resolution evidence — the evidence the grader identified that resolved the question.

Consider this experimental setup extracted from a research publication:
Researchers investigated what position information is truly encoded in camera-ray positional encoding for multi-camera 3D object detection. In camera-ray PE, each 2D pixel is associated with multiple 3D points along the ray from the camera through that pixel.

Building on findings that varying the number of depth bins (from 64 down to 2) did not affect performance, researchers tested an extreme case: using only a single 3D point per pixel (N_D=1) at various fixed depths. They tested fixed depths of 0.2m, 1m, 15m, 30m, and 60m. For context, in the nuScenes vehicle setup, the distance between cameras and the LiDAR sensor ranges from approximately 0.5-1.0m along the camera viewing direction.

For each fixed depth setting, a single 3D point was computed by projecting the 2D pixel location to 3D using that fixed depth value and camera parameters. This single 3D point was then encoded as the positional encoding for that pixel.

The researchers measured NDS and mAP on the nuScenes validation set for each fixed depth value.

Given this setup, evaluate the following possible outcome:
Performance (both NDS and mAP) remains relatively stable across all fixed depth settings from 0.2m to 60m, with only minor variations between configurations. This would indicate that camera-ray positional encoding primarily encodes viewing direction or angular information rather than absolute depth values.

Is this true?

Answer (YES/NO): NO